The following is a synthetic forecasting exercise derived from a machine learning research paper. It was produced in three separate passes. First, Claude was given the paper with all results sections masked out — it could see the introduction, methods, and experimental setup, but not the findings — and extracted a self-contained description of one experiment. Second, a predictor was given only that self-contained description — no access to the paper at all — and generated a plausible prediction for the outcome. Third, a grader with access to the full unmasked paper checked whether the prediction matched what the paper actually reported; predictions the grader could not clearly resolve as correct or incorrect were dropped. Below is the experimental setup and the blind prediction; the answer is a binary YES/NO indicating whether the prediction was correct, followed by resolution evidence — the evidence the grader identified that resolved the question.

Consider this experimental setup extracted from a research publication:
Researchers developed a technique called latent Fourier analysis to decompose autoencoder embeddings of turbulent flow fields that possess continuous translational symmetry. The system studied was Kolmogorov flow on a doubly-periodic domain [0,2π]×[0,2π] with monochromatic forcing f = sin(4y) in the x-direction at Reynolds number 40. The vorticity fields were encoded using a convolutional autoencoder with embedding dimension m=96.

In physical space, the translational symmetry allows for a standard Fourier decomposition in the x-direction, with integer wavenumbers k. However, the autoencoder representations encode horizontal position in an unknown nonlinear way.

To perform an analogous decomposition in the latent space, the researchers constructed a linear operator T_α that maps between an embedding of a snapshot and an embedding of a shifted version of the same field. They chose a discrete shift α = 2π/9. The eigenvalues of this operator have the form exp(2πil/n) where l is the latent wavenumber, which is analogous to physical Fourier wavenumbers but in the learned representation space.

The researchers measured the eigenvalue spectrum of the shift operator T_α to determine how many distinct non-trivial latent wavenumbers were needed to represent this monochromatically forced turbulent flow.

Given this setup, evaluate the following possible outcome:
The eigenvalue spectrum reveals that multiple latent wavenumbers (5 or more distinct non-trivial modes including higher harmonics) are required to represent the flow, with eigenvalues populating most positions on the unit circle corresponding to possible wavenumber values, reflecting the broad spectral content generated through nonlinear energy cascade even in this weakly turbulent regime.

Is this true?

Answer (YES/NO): NO